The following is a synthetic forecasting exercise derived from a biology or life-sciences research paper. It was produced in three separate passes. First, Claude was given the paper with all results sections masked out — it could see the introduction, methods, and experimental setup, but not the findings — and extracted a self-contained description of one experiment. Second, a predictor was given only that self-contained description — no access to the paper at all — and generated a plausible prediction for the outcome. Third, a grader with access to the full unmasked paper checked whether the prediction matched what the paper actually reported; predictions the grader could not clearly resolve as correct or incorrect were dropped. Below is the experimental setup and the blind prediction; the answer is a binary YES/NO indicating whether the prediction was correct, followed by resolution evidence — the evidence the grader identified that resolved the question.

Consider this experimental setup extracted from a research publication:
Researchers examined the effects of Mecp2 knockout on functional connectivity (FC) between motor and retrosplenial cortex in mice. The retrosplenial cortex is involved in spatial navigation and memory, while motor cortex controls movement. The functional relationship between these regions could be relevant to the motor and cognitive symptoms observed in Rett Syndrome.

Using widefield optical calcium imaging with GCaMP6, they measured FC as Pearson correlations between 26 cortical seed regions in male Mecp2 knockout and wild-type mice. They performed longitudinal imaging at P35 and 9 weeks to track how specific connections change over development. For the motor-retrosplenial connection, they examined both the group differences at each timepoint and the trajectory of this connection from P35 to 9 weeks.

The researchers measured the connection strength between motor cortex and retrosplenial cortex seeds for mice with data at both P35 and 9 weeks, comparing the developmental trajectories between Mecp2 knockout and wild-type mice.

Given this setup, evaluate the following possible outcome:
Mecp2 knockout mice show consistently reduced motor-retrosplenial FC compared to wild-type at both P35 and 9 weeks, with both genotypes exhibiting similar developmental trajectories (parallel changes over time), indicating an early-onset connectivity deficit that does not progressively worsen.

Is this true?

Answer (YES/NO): NO